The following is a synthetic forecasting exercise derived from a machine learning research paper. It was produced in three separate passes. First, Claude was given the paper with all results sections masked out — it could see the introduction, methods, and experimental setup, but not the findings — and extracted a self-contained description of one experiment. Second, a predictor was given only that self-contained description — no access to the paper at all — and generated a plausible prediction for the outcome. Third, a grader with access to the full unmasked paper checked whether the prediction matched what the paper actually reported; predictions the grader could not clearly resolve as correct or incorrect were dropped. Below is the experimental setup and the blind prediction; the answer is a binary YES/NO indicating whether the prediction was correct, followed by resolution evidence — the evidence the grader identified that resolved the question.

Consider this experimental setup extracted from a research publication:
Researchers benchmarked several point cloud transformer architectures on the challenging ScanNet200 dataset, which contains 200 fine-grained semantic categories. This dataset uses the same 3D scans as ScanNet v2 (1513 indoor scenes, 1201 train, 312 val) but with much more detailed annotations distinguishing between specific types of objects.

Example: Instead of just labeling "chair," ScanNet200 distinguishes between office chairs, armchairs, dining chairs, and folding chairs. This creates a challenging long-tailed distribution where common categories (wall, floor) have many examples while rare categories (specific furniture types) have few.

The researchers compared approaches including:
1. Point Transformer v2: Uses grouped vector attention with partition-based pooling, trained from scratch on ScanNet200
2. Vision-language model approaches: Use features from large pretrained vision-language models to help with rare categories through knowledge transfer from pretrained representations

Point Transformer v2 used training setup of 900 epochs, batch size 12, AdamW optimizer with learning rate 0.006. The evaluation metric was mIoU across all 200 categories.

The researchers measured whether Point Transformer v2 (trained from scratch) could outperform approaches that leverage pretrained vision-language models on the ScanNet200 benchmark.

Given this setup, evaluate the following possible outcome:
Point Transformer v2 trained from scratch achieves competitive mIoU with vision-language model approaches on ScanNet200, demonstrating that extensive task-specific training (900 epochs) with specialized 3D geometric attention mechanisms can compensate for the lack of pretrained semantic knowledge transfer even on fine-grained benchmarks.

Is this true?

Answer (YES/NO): YES